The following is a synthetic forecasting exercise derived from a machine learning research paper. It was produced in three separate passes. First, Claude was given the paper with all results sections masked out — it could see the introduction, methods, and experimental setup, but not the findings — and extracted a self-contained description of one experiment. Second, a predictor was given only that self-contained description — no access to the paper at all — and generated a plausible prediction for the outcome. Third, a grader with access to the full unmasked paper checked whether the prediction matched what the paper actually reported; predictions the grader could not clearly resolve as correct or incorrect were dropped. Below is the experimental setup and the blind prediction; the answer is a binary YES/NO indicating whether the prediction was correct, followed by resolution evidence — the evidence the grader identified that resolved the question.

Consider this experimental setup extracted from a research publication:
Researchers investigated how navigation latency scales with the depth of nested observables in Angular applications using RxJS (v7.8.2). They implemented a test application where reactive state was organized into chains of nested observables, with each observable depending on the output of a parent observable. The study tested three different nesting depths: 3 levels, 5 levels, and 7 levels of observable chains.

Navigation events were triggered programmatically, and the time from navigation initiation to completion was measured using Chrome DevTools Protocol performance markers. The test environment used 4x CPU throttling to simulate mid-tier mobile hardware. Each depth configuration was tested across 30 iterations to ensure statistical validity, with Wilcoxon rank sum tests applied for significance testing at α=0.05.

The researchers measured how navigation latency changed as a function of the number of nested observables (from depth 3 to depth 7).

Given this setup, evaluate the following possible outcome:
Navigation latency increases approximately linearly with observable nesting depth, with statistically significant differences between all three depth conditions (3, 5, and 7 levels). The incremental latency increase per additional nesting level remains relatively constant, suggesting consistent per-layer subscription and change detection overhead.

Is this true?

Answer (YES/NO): NO